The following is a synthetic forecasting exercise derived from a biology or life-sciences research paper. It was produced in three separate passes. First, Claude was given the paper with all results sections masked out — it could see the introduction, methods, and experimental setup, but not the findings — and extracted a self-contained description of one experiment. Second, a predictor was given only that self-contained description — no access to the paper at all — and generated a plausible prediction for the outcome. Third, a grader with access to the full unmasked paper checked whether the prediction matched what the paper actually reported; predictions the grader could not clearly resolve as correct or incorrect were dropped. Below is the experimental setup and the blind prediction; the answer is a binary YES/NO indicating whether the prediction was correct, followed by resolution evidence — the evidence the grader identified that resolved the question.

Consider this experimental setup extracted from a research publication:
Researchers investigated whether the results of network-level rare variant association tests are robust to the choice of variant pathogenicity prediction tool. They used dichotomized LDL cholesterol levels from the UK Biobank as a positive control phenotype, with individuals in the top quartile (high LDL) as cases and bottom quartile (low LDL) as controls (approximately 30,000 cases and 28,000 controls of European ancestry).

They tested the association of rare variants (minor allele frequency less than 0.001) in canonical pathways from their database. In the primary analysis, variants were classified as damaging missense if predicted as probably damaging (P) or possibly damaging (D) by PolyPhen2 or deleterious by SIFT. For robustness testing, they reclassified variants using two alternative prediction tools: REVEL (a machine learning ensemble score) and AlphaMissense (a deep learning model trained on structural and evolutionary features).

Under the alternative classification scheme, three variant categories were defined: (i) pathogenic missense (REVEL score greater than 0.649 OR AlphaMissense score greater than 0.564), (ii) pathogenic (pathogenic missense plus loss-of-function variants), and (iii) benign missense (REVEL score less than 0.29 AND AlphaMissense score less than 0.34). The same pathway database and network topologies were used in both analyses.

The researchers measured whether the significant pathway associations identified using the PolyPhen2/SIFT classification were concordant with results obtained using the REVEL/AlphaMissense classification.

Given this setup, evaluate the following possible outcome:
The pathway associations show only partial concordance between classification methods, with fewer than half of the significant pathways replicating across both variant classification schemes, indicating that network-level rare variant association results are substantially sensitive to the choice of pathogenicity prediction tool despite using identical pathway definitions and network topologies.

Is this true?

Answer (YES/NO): NO